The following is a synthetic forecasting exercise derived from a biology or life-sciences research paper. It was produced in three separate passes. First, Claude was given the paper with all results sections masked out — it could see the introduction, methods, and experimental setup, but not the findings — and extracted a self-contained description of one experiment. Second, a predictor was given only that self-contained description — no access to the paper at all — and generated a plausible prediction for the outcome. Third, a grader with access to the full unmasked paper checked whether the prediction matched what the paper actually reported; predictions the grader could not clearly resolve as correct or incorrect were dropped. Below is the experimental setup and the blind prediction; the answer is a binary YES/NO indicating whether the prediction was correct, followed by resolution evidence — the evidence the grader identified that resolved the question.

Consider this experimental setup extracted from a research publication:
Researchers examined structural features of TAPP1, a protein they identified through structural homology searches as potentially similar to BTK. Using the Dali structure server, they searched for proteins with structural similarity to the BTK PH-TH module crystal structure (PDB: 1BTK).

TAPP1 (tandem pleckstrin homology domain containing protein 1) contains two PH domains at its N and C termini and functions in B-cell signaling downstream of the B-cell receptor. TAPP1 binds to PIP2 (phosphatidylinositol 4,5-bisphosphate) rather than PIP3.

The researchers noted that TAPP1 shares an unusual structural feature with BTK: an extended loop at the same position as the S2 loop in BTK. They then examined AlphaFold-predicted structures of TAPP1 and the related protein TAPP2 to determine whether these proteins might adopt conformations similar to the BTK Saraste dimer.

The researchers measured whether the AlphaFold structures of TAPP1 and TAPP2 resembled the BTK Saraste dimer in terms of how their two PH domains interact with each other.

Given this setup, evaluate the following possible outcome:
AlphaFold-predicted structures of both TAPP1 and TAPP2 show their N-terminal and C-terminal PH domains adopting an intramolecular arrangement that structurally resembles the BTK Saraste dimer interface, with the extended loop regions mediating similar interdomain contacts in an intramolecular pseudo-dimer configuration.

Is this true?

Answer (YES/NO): NO